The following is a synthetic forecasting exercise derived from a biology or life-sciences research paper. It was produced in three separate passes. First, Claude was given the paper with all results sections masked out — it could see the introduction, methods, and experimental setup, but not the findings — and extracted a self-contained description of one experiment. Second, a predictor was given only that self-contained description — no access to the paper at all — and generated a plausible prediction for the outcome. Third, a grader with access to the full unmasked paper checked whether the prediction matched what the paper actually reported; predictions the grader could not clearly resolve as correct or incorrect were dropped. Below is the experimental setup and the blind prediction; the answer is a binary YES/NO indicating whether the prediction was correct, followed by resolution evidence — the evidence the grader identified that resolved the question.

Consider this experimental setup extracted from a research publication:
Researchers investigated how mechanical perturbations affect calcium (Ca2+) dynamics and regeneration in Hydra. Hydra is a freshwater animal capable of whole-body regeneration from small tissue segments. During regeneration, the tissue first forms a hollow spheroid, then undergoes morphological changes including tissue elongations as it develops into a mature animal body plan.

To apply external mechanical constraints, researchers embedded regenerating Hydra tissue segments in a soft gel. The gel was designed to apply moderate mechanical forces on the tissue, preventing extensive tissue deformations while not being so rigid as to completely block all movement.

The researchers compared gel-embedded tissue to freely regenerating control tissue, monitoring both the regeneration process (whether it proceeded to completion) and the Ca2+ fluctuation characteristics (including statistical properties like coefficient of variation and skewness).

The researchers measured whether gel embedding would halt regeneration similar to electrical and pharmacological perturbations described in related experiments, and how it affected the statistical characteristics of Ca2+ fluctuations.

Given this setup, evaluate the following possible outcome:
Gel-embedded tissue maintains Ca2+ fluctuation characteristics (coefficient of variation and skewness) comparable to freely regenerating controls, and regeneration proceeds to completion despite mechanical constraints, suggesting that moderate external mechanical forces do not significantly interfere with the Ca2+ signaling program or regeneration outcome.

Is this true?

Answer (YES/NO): NO